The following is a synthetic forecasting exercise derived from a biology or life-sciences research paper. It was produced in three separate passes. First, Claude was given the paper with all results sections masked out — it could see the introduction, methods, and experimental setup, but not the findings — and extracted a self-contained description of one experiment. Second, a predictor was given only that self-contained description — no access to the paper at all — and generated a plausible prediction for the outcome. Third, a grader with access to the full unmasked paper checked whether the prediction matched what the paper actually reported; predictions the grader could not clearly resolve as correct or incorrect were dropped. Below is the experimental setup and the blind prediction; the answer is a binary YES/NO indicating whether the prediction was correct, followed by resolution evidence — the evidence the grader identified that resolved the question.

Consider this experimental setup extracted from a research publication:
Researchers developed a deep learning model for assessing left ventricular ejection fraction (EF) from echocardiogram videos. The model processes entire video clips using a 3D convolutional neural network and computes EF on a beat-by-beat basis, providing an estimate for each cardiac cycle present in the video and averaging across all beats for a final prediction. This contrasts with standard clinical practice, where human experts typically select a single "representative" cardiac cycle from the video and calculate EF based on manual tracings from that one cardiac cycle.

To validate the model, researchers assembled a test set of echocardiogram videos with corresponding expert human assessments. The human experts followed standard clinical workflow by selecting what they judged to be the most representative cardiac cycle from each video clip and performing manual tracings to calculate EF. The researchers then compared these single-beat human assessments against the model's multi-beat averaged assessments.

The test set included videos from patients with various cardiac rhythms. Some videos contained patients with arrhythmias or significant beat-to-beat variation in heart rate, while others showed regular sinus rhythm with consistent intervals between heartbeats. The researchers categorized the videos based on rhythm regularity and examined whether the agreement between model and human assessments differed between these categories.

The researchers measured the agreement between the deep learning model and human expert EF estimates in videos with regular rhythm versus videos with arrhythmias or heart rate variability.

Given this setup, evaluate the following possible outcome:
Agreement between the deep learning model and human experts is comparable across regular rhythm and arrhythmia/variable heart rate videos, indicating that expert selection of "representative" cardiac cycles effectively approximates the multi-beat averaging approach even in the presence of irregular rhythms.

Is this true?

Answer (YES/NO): NO